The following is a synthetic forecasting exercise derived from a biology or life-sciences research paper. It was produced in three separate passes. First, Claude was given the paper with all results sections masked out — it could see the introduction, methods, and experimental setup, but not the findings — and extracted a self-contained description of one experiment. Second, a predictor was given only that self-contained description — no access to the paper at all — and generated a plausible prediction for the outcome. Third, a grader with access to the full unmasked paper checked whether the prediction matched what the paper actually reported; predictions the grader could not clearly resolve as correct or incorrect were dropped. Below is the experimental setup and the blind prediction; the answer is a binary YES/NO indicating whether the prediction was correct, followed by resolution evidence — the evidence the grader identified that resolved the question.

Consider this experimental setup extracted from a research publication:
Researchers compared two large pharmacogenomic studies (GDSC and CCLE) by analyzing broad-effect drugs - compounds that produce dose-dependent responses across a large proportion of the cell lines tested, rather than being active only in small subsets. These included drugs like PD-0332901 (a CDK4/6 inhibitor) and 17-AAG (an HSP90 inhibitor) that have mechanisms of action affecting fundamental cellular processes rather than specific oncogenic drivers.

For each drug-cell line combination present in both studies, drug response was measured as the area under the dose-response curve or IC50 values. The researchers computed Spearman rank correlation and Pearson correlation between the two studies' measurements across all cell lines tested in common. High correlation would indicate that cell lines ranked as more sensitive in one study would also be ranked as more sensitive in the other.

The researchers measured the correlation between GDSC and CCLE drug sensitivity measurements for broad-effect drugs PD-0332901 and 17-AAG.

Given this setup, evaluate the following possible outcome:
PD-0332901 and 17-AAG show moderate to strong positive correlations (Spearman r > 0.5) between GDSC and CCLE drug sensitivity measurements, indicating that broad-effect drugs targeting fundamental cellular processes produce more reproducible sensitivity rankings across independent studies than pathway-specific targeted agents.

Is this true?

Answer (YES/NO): YES